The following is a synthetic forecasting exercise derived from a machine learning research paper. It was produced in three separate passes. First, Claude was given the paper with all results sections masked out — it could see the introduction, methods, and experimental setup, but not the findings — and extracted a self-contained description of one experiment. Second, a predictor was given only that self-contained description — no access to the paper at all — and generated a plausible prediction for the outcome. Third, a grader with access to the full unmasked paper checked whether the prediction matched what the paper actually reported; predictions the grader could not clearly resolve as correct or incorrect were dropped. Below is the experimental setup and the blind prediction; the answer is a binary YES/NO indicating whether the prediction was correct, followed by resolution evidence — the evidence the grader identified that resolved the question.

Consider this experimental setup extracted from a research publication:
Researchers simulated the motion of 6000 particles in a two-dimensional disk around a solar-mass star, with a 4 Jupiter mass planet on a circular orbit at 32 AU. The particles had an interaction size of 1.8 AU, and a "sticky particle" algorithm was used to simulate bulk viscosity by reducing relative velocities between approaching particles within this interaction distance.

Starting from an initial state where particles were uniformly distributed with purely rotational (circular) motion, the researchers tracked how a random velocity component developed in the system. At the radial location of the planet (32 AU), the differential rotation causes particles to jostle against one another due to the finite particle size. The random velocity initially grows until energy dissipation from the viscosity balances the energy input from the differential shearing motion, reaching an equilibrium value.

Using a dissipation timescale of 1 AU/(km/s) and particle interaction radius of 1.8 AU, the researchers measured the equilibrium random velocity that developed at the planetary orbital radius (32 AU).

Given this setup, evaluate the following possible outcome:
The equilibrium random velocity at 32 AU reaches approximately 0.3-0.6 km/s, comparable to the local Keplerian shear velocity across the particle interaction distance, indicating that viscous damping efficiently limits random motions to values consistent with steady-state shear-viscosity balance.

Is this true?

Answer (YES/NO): NO